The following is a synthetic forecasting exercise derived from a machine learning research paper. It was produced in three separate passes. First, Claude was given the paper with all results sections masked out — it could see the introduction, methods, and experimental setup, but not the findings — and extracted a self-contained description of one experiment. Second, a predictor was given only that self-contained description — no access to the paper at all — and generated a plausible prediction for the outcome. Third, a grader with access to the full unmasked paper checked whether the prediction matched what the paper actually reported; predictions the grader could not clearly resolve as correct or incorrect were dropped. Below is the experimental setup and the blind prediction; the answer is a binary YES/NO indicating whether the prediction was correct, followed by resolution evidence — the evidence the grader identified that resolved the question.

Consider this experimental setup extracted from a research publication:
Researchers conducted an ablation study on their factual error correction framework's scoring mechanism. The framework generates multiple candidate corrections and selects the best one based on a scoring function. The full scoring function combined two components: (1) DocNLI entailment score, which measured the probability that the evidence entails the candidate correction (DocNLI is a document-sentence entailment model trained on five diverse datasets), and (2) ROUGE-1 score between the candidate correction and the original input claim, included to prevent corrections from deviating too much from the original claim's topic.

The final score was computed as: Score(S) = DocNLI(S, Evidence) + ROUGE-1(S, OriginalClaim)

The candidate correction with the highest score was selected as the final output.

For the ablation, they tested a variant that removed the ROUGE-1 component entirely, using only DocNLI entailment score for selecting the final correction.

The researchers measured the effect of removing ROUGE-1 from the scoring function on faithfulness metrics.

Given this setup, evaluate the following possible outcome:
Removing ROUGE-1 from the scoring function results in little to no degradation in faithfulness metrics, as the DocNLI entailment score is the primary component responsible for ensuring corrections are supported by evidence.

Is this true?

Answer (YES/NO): NO